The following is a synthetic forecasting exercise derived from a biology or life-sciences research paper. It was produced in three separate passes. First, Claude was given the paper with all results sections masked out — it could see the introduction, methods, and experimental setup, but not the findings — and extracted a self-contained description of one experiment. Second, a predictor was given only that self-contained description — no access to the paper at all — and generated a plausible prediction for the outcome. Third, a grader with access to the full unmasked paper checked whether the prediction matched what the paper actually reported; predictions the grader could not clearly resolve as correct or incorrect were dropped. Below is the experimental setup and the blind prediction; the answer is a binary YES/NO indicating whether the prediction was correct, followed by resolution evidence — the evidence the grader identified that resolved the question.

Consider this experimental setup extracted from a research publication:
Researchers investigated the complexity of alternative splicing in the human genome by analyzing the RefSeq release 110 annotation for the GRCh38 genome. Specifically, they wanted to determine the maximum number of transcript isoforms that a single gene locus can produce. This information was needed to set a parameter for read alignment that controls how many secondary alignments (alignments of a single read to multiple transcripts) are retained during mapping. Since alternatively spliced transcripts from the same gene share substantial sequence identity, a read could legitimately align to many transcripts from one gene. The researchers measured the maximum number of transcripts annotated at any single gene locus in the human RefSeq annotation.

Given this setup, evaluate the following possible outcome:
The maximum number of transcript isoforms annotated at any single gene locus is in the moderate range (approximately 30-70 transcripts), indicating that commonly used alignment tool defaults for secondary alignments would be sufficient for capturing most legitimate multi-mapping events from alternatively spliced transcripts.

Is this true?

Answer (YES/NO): NO